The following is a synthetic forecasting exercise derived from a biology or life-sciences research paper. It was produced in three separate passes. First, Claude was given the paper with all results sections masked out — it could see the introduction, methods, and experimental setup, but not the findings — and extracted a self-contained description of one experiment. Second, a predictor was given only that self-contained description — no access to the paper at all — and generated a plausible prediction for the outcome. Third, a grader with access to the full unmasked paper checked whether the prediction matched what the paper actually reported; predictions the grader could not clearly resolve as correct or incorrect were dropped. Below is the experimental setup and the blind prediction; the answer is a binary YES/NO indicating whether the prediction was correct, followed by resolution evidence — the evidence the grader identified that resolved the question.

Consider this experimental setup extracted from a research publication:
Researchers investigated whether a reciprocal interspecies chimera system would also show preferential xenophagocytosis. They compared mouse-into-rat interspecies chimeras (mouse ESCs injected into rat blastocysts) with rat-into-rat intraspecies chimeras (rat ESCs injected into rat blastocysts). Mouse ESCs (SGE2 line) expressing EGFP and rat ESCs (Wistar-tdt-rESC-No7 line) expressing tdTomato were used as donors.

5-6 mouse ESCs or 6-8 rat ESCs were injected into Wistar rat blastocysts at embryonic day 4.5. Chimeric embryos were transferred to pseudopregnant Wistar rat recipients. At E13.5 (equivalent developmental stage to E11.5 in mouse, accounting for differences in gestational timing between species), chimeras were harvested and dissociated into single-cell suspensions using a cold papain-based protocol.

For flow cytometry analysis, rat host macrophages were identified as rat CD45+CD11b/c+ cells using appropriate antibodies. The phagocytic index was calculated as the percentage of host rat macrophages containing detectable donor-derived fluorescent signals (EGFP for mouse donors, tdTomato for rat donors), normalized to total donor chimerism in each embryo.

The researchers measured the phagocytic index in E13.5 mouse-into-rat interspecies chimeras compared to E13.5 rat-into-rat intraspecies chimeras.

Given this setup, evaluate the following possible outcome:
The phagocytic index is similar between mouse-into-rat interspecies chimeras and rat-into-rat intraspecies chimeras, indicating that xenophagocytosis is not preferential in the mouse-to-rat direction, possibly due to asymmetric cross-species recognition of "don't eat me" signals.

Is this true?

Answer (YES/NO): NO